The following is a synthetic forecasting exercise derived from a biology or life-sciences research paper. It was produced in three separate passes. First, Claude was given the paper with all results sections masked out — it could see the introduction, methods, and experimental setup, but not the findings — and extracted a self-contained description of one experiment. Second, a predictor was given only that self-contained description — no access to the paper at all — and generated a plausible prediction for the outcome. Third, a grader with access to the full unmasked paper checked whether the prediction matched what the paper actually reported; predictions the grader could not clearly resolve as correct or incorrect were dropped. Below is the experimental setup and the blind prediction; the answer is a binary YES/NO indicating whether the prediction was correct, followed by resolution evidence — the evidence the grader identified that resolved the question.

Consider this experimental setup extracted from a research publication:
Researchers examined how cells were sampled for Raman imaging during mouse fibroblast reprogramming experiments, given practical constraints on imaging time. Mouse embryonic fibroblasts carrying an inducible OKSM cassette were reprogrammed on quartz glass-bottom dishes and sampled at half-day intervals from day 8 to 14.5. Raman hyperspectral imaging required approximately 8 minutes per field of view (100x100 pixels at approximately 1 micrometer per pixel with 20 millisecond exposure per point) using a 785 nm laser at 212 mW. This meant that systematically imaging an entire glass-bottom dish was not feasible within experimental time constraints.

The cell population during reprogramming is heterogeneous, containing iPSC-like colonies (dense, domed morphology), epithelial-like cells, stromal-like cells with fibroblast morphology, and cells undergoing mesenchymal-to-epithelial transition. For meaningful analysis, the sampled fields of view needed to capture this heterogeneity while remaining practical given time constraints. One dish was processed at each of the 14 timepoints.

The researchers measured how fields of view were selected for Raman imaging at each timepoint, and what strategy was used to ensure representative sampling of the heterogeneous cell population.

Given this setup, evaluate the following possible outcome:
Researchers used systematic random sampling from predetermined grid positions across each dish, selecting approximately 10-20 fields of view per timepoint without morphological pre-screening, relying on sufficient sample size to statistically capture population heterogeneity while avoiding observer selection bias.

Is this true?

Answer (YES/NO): NO